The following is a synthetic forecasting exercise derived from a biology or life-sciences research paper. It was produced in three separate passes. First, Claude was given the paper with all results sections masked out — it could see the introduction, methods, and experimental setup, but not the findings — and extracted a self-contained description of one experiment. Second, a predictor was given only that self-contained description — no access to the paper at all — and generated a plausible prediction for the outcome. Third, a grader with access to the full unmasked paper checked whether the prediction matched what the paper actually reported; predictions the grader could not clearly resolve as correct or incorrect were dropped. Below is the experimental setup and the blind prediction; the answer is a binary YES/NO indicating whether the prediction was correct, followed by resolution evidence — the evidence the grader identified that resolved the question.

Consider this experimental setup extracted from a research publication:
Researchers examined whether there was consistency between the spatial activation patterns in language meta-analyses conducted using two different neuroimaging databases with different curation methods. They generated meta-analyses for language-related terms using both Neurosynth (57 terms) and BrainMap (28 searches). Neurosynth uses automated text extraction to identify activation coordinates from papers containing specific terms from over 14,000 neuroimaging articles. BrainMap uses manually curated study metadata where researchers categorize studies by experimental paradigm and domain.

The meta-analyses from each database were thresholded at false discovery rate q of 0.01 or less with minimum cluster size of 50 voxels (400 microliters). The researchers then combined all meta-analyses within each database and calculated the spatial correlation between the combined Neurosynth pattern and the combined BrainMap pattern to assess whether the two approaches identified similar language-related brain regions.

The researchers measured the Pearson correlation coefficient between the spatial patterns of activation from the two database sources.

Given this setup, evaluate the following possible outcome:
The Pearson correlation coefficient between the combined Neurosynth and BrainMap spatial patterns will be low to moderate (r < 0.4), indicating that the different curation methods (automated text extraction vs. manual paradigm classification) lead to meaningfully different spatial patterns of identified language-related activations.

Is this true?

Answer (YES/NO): NO